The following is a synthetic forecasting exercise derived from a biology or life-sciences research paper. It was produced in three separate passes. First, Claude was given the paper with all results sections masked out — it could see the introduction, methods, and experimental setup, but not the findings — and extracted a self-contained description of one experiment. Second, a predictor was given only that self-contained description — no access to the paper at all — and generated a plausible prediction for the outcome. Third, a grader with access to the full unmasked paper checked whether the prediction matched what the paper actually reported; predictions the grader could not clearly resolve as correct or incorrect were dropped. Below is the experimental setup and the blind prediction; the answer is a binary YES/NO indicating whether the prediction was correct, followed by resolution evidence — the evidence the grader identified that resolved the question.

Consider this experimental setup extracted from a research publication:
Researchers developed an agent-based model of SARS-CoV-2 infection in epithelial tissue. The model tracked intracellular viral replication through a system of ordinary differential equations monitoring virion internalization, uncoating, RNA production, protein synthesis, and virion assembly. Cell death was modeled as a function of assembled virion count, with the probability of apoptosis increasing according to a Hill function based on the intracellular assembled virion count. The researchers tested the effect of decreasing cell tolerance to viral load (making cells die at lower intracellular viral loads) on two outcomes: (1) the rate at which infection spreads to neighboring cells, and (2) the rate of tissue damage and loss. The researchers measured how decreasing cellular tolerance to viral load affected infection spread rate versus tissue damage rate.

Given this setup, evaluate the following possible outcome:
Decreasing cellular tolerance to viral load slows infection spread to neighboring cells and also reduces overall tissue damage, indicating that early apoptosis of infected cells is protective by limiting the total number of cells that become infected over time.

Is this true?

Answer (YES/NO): NO